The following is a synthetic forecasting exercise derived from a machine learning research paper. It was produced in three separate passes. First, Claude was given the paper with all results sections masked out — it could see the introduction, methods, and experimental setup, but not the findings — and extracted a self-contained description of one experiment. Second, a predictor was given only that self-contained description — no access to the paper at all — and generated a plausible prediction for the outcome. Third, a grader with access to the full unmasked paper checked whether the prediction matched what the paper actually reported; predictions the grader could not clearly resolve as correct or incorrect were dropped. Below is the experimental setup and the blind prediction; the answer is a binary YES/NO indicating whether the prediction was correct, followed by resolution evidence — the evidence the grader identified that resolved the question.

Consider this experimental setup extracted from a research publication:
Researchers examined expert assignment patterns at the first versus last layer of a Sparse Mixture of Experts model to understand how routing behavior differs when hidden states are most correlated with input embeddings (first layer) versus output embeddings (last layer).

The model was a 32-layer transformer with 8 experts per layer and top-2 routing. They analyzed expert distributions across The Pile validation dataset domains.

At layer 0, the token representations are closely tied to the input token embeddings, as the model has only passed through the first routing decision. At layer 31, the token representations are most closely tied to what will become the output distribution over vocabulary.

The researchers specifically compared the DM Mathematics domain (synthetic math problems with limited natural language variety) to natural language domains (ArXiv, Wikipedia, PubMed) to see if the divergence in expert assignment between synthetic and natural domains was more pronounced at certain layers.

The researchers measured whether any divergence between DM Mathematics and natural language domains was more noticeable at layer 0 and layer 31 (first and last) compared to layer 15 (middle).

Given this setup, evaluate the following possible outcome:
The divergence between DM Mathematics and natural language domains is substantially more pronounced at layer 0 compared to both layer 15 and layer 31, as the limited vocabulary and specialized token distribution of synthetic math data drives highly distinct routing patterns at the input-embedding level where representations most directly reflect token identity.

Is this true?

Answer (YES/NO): NO